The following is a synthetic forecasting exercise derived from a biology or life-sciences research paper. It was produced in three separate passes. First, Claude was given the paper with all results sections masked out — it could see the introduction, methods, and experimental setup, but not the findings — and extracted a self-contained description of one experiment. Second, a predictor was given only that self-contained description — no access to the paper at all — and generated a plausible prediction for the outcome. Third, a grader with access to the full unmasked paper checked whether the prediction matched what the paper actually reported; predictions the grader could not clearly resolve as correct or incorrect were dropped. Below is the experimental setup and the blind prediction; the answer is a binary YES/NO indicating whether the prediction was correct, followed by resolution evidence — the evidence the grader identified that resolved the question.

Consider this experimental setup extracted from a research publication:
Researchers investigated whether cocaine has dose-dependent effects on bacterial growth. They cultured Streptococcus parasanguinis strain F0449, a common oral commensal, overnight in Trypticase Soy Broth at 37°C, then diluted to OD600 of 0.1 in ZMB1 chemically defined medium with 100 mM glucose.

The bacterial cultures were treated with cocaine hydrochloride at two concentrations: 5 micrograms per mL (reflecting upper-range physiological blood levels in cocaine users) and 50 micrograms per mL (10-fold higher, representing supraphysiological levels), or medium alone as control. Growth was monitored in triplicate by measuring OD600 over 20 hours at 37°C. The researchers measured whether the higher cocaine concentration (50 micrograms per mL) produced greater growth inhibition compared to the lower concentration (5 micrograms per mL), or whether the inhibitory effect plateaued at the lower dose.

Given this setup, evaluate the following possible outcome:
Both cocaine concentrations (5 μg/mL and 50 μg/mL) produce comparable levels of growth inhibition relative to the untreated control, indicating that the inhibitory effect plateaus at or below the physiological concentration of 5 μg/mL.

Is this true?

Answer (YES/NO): NO